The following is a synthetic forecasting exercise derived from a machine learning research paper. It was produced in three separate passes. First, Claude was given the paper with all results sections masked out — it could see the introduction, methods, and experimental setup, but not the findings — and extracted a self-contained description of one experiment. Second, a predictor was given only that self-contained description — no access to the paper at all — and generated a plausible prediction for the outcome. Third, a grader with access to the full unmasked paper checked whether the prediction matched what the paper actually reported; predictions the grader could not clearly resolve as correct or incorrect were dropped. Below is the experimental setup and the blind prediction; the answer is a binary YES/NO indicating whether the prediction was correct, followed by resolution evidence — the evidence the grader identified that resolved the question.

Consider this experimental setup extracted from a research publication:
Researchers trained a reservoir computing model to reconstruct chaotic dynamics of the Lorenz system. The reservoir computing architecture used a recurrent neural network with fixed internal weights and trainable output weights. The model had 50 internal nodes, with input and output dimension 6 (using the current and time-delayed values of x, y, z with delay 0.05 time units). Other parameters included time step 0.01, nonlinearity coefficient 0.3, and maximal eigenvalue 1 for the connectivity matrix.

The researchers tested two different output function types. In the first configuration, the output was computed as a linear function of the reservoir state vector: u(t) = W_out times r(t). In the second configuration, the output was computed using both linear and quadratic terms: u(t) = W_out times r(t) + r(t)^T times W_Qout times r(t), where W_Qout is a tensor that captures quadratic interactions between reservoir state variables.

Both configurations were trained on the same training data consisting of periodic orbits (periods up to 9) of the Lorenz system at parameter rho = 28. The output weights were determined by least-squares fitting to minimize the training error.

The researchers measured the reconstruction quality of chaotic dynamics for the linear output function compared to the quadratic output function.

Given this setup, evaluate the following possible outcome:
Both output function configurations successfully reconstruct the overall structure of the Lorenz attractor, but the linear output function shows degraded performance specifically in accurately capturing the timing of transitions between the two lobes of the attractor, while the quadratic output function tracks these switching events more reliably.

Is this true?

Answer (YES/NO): NO